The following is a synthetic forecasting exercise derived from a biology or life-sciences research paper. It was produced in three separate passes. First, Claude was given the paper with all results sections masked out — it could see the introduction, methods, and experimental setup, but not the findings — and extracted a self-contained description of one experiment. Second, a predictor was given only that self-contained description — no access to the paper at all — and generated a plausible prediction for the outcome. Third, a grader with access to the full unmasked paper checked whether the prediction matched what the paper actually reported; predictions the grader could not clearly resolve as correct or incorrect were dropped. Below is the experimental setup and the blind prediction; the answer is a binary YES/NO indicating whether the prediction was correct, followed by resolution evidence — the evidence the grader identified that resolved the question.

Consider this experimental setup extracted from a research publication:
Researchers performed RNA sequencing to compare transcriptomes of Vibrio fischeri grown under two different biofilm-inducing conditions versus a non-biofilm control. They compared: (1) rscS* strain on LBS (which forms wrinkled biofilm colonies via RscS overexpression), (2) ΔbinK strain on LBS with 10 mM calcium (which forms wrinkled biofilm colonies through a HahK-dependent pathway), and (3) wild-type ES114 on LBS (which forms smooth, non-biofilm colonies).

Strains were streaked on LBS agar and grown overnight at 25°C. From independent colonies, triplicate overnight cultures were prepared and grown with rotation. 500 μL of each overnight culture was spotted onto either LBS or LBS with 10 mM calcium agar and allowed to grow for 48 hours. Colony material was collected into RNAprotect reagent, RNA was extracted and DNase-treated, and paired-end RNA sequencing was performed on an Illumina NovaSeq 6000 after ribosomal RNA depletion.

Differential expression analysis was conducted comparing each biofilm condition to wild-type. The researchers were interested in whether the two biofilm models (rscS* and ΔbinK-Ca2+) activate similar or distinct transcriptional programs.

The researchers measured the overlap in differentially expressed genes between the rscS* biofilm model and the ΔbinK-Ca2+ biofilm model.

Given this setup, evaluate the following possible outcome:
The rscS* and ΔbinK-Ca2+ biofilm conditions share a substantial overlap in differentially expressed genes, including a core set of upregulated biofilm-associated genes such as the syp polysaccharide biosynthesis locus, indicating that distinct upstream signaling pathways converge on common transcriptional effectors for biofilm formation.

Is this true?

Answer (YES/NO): YES